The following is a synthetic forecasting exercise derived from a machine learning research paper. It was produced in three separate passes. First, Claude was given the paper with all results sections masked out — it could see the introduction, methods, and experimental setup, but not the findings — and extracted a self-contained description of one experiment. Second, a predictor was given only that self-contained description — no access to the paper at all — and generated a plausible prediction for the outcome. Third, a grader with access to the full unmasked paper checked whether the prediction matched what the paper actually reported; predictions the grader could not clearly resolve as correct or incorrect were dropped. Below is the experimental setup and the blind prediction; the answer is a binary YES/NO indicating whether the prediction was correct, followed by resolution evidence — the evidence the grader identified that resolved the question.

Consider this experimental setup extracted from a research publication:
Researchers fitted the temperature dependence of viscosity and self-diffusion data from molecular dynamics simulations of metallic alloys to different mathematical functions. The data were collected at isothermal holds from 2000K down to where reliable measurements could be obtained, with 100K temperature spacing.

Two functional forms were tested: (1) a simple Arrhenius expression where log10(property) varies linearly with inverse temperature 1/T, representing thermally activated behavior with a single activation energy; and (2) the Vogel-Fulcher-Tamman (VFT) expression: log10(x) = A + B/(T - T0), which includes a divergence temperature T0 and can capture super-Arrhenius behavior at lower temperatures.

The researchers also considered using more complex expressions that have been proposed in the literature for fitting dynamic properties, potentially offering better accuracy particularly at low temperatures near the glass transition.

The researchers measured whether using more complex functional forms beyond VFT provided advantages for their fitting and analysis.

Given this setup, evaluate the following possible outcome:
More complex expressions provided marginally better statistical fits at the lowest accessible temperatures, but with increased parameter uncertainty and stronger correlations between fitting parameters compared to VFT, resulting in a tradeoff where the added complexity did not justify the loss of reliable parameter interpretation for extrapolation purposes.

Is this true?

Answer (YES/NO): NO